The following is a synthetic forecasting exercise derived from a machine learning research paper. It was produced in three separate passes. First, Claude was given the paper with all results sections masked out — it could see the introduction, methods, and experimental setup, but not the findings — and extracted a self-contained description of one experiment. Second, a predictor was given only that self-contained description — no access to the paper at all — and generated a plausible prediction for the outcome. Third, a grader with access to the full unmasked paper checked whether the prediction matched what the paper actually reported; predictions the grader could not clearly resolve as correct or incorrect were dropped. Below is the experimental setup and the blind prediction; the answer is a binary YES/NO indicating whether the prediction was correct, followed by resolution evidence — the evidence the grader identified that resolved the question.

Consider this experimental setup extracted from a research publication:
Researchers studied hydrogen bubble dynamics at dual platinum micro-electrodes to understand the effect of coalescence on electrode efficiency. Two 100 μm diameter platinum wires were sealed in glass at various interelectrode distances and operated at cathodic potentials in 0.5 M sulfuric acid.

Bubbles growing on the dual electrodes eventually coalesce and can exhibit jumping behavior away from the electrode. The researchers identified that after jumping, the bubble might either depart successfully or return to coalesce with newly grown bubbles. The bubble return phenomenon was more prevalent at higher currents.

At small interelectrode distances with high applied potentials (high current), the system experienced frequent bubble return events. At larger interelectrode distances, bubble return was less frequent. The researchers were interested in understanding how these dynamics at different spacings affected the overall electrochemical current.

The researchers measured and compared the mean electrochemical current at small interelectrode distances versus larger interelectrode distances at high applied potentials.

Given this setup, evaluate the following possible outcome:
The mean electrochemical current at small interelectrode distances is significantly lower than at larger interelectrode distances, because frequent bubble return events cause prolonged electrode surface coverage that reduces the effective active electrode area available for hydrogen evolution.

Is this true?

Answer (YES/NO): YES